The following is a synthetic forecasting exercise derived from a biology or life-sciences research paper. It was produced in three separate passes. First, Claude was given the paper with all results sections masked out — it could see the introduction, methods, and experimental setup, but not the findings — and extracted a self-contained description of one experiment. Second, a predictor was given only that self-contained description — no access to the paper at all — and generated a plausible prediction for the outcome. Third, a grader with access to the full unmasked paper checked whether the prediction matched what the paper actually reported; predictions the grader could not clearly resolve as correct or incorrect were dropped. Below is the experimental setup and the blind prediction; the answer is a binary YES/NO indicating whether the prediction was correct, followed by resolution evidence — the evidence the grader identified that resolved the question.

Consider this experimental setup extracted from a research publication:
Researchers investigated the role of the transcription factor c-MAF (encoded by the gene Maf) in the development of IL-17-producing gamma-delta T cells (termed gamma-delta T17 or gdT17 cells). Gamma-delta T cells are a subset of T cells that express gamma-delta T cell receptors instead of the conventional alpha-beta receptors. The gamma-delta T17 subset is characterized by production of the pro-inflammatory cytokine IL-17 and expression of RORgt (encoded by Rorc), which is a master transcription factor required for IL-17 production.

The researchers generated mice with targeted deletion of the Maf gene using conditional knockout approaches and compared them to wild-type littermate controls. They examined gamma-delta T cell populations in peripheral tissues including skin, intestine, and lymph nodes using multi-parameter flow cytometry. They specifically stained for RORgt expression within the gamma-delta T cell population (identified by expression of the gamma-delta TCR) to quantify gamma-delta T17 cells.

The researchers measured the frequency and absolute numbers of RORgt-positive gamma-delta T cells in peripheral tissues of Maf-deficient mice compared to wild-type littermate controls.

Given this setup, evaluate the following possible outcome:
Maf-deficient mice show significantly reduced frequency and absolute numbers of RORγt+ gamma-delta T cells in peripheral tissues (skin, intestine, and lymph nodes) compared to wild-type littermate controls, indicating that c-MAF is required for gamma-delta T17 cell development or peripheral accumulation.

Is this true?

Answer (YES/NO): YES